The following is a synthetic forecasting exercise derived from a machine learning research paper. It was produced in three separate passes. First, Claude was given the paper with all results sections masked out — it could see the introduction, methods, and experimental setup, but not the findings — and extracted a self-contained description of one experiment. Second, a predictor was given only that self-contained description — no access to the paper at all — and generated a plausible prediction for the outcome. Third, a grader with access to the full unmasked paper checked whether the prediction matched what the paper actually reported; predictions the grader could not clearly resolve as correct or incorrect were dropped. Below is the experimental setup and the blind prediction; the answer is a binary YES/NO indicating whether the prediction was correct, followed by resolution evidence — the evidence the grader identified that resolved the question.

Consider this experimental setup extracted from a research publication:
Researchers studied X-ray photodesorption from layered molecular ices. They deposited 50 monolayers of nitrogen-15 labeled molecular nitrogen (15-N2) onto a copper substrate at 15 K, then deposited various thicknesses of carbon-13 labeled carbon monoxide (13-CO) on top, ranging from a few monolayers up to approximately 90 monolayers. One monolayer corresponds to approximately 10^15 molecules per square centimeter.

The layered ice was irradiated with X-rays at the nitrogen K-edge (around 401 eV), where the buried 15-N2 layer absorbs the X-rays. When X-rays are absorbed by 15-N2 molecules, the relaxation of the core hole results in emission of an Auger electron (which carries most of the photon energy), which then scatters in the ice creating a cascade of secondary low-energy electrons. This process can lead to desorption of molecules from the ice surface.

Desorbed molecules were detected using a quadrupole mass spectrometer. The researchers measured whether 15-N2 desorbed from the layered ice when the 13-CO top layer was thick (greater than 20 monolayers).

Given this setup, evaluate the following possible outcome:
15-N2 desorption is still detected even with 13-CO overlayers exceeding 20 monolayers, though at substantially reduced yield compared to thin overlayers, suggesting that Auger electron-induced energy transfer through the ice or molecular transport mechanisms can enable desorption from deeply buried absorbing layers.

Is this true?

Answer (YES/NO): NO